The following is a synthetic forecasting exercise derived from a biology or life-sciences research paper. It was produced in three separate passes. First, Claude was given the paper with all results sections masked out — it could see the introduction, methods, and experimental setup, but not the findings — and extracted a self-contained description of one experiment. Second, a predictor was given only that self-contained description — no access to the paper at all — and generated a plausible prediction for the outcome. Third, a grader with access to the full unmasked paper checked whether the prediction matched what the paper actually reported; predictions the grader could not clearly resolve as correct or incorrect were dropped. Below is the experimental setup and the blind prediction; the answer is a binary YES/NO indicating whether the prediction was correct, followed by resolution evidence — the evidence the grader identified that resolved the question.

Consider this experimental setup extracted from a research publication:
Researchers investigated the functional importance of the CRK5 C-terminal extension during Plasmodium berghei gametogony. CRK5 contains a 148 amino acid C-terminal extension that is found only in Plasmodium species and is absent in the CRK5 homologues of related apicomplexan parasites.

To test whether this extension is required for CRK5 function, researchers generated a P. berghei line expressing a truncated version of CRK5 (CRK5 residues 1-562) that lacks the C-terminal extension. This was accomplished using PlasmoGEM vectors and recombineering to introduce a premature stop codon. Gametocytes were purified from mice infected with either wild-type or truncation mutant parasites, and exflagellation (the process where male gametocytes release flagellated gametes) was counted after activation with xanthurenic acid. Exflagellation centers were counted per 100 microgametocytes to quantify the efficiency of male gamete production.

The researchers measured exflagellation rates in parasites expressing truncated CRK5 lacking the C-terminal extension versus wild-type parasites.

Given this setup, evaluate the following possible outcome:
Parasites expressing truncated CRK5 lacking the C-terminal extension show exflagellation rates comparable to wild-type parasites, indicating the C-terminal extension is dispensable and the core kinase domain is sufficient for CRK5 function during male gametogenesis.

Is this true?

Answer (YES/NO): NO